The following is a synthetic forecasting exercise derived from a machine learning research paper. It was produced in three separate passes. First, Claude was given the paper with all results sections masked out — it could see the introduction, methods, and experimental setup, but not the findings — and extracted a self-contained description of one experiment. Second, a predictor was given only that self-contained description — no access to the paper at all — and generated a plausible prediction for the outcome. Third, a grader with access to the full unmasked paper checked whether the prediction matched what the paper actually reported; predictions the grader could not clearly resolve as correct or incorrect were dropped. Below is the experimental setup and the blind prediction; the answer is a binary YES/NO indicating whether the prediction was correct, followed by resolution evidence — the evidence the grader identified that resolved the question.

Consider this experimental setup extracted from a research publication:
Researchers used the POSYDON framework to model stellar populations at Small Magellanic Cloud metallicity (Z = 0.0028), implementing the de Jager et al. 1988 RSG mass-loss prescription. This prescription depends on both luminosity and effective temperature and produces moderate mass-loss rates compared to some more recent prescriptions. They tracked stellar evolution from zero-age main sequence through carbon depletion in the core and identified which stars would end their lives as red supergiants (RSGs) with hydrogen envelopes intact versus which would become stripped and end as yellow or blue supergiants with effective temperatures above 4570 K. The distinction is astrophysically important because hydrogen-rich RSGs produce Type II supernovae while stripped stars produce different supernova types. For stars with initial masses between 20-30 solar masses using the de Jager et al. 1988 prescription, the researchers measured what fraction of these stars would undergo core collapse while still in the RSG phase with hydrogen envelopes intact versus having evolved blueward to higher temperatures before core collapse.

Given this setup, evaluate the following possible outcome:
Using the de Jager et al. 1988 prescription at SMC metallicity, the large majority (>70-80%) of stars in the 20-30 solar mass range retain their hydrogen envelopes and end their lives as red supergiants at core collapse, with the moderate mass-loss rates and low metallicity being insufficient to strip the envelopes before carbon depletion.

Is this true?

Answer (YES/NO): NO